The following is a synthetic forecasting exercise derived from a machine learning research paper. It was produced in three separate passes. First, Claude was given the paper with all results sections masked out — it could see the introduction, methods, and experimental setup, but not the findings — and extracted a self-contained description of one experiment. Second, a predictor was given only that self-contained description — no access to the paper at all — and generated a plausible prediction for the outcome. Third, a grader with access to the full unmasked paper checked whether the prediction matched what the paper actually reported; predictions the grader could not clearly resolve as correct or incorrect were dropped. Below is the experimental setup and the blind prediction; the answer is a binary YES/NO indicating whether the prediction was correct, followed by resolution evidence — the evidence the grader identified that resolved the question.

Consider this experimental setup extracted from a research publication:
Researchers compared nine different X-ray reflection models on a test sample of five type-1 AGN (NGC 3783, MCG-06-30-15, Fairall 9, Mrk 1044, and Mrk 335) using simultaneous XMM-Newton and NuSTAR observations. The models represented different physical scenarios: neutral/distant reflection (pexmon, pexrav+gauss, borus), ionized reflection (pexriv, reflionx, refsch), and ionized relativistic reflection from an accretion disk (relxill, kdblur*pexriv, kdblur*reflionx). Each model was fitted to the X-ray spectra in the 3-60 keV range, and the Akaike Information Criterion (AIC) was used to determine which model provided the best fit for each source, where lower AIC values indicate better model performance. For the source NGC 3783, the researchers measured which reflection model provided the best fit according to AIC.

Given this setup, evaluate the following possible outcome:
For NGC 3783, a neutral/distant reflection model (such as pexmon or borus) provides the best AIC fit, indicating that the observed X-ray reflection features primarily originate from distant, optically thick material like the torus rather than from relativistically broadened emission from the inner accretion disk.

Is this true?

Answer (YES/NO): YES